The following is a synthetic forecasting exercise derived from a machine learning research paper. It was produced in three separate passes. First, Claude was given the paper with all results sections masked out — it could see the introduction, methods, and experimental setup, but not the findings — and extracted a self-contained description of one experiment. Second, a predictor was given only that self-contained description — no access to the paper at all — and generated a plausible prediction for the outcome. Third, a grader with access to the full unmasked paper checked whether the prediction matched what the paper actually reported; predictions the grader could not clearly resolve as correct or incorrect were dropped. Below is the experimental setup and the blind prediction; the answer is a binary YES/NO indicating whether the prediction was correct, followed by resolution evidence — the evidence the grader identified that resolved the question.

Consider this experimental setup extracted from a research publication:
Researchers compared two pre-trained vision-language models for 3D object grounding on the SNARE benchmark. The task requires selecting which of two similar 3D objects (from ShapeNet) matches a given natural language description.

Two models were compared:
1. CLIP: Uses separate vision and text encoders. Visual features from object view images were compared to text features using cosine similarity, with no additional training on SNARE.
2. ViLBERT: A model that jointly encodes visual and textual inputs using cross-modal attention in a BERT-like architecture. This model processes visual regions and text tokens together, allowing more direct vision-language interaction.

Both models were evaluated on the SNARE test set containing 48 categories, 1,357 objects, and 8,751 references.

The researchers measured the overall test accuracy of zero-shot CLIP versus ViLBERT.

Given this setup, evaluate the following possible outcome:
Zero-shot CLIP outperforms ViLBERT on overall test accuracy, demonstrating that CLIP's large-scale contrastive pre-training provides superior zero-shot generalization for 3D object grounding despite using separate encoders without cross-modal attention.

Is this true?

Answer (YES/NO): NO